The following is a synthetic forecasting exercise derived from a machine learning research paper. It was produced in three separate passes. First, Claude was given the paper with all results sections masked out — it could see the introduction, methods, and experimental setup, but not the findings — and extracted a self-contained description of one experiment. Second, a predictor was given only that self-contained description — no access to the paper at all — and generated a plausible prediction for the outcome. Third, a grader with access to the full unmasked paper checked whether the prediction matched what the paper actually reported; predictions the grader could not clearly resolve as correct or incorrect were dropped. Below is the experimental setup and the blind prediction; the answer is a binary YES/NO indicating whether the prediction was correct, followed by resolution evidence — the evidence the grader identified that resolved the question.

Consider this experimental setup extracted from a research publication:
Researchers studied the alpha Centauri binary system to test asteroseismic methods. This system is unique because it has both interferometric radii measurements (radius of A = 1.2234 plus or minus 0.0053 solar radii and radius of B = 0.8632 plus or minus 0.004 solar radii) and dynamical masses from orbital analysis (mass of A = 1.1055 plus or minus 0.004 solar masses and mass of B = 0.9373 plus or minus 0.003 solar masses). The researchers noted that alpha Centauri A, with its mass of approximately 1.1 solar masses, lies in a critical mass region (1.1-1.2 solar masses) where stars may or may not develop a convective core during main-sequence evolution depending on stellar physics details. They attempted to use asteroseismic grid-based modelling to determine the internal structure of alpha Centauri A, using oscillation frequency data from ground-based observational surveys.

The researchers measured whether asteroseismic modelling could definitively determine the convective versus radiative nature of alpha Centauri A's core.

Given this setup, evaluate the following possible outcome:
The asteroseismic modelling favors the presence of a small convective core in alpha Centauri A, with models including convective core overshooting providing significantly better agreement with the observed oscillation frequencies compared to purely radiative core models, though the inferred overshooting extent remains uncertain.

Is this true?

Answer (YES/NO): NO